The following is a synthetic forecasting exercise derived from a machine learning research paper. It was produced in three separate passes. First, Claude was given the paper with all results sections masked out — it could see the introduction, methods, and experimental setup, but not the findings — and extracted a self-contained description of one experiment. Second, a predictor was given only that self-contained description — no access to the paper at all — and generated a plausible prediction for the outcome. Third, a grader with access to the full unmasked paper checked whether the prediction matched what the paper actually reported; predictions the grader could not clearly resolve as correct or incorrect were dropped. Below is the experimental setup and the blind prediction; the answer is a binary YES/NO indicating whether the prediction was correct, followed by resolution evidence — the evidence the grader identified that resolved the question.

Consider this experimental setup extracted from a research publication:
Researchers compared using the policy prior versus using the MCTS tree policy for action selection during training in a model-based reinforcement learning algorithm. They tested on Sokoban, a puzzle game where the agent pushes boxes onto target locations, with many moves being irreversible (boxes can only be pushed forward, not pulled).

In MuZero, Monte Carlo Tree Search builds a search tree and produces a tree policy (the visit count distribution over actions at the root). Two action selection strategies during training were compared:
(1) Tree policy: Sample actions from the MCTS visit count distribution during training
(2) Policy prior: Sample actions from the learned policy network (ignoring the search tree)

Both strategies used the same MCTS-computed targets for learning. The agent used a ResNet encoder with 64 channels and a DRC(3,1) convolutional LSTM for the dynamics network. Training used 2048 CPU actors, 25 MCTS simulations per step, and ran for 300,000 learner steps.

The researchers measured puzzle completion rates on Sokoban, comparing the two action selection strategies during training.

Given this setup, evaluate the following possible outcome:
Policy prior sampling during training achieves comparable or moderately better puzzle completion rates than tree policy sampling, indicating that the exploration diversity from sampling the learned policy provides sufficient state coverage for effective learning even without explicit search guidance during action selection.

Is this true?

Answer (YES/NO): NO